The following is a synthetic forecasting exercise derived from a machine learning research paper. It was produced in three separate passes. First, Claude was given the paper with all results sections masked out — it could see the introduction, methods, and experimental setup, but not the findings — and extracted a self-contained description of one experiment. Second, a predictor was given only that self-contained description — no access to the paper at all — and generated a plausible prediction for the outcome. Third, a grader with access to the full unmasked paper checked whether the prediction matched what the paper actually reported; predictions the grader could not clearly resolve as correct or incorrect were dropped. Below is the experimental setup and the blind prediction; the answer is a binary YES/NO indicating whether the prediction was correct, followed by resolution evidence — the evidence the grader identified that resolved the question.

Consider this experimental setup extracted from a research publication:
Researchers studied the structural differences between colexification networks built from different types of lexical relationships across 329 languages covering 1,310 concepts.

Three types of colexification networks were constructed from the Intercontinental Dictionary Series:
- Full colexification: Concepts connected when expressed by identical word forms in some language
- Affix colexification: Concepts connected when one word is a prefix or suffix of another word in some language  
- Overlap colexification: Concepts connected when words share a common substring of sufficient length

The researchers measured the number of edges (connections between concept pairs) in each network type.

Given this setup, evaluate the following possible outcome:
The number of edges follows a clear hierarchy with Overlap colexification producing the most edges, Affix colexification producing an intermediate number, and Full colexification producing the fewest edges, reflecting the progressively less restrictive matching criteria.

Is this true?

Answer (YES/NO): NO